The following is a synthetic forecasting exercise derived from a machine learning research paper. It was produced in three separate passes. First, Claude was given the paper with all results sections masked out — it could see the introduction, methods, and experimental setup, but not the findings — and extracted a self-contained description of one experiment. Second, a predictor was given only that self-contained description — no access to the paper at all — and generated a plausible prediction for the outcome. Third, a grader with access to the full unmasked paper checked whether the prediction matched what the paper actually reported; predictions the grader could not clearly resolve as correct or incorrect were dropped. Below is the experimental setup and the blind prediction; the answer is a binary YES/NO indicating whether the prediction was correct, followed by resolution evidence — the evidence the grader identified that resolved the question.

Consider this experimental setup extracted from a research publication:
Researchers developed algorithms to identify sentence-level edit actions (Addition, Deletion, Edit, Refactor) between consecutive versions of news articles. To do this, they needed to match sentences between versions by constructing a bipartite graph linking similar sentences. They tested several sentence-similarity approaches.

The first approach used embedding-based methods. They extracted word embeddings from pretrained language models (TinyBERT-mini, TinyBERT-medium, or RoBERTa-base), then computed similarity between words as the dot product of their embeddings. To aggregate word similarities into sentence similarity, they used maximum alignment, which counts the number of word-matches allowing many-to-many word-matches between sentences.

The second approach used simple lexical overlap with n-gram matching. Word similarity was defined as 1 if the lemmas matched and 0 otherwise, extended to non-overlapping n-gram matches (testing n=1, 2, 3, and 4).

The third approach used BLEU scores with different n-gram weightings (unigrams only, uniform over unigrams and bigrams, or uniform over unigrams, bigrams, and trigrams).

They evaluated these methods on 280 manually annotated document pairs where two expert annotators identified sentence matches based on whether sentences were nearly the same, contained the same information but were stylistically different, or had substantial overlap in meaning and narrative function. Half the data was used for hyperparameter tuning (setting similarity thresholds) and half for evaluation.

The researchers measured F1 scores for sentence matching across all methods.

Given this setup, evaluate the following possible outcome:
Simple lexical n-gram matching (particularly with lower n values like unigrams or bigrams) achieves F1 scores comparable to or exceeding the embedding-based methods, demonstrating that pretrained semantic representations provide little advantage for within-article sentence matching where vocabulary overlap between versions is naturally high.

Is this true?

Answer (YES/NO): NO